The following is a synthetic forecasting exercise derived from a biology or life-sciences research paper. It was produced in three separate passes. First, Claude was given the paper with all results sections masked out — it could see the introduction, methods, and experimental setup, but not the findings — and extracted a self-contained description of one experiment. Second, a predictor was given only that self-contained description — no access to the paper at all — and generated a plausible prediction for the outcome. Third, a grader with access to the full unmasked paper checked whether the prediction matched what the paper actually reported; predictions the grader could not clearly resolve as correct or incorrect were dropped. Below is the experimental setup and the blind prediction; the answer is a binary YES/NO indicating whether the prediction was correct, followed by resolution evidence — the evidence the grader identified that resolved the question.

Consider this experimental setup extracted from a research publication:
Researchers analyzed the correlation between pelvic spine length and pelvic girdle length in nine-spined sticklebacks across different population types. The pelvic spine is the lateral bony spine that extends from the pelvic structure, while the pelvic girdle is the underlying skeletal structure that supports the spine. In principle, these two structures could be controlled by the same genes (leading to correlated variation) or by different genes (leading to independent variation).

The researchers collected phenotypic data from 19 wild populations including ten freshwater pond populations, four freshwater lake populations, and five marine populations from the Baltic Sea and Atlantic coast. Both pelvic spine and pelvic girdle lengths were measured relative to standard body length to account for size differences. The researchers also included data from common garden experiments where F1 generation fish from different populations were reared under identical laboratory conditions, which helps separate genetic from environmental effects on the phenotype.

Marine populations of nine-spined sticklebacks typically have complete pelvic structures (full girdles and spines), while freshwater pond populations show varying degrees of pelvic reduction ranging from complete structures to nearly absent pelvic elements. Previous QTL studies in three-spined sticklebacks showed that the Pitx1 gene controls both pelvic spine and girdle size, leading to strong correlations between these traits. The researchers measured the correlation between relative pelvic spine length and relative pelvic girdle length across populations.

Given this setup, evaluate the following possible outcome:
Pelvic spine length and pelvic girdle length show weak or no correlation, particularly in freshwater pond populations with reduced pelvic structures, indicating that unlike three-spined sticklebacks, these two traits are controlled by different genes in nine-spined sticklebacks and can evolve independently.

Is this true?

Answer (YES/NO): NO